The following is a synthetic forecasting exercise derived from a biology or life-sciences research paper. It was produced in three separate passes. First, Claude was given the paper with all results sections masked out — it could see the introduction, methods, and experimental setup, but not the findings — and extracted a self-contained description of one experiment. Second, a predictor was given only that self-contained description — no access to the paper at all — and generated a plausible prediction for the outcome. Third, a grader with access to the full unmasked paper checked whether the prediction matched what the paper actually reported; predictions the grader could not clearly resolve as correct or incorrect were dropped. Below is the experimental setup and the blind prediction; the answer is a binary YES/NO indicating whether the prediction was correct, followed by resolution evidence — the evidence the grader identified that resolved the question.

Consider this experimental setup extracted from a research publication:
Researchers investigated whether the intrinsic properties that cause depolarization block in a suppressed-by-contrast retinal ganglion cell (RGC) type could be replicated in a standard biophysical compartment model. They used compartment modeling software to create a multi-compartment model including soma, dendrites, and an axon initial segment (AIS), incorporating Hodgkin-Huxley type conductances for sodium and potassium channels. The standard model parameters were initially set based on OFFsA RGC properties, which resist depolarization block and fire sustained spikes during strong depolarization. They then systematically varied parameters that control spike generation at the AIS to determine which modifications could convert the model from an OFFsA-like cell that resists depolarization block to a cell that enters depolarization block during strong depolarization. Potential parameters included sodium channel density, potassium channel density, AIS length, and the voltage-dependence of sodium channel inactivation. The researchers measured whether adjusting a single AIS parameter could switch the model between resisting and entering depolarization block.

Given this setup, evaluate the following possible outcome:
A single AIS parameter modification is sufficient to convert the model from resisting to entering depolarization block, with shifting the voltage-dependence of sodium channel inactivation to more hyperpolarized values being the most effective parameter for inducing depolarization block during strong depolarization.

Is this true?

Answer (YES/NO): NO